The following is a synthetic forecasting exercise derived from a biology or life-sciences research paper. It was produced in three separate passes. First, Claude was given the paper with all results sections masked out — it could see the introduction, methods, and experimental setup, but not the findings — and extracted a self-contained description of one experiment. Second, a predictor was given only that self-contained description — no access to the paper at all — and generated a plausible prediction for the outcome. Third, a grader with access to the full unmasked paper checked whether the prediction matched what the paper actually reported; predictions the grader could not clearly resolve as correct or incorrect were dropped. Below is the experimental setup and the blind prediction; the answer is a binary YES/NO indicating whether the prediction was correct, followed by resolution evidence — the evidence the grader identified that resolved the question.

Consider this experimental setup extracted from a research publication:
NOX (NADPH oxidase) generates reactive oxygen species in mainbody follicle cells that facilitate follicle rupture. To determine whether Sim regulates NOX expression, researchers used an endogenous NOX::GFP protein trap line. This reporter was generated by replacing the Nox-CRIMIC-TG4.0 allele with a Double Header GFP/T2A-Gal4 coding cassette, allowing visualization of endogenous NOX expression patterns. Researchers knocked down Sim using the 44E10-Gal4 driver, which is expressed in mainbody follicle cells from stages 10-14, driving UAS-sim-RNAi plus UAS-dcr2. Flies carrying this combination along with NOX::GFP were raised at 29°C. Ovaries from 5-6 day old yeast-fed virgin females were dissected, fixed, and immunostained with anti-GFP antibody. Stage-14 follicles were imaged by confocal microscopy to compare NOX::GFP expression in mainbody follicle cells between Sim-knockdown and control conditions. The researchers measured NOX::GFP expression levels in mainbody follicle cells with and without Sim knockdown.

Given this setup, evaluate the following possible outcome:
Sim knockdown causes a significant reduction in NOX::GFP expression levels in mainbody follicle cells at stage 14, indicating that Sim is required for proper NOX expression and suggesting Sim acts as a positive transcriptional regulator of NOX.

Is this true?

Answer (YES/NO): NO